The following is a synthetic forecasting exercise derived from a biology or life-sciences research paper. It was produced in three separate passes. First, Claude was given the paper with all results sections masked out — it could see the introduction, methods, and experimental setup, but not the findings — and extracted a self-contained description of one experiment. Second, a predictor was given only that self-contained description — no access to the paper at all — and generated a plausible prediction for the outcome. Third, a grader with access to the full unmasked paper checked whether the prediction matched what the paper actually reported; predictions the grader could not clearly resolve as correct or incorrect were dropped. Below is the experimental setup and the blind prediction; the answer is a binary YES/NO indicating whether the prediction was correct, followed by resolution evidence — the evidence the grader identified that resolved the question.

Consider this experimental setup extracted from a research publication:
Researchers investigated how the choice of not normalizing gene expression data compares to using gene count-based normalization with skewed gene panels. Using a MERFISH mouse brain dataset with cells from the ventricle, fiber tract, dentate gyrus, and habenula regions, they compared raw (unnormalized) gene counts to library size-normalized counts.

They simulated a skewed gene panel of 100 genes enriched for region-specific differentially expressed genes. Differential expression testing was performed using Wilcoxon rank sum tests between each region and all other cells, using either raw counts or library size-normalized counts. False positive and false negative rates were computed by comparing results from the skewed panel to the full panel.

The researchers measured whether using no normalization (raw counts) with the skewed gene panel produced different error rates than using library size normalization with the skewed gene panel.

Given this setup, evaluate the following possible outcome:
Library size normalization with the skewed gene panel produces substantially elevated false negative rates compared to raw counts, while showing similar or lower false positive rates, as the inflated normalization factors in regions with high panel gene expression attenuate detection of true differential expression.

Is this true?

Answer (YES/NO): NO